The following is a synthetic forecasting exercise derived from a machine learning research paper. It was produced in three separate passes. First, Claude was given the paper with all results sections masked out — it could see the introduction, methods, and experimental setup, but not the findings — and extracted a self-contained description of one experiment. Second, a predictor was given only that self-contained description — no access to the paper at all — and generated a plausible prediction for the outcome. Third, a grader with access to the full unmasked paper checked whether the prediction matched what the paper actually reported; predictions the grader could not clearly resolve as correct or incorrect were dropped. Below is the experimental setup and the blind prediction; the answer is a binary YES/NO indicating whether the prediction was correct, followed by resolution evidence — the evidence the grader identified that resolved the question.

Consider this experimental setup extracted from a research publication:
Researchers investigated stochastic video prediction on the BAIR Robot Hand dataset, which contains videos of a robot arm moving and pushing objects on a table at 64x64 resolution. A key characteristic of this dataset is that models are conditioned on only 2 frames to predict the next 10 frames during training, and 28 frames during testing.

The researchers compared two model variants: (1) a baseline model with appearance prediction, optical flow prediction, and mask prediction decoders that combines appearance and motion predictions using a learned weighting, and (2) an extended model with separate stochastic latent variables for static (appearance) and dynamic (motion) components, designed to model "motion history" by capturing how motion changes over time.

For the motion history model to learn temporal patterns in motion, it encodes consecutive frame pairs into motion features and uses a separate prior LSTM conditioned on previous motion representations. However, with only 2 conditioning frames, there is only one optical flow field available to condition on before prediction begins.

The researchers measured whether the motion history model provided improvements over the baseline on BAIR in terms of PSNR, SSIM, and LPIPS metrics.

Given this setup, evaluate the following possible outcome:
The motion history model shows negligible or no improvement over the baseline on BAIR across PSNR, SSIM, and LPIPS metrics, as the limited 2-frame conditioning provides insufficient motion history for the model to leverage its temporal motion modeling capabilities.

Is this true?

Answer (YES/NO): YES